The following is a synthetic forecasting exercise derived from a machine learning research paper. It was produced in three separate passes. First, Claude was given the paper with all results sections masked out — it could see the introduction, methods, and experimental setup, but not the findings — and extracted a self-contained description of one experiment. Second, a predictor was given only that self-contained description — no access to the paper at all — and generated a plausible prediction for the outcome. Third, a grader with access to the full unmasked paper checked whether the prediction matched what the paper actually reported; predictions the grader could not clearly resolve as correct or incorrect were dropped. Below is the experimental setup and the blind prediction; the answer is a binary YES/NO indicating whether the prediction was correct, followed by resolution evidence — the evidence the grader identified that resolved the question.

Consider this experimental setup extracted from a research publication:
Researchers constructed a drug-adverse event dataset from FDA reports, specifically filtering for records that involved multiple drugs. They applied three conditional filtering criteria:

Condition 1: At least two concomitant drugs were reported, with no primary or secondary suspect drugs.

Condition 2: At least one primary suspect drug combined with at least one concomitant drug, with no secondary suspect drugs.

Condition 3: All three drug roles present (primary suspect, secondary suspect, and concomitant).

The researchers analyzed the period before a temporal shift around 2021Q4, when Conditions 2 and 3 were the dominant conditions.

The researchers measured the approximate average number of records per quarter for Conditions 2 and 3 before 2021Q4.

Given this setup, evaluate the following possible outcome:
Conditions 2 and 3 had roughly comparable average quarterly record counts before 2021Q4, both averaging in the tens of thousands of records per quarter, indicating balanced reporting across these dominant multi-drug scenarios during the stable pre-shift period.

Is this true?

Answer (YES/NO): NO